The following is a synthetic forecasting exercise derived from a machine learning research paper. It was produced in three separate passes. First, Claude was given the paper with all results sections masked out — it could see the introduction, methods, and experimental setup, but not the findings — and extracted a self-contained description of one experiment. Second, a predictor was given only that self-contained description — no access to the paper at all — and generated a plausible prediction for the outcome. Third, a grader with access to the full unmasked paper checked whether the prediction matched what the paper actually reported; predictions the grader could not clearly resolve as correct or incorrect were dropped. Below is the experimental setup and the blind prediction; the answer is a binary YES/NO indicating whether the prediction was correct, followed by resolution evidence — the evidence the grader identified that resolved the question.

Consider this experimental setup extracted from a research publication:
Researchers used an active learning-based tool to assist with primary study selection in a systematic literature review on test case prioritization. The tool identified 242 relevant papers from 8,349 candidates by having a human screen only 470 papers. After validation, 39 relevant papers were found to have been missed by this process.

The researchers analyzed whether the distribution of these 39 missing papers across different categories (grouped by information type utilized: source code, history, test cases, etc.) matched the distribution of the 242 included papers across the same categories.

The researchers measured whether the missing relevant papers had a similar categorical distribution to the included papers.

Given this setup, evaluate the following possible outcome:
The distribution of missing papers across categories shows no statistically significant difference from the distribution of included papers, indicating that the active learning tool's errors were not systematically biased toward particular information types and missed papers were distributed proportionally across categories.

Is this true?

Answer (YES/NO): NO